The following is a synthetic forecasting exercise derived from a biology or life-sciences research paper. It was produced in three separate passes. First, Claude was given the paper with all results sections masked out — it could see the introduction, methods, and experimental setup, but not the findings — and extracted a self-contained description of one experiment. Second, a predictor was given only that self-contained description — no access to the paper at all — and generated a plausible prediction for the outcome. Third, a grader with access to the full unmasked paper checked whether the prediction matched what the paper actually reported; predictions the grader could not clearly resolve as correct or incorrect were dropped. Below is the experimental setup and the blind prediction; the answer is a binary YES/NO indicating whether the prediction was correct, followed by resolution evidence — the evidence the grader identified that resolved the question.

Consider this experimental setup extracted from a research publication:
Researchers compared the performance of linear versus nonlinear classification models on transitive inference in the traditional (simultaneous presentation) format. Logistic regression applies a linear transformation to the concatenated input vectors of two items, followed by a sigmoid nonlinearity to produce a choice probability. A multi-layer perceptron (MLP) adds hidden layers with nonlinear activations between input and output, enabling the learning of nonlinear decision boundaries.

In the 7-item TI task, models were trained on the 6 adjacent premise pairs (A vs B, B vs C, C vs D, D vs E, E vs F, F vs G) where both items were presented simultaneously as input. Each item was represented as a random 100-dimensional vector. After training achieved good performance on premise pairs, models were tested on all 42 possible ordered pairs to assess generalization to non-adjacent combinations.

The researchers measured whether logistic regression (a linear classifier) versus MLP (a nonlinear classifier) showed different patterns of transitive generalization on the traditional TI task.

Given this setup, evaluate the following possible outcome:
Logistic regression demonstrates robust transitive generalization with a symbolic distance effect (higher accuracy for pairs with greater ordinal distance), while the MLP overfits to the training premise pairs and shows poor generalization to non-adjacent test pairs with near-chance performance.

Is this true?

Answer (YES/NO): NO